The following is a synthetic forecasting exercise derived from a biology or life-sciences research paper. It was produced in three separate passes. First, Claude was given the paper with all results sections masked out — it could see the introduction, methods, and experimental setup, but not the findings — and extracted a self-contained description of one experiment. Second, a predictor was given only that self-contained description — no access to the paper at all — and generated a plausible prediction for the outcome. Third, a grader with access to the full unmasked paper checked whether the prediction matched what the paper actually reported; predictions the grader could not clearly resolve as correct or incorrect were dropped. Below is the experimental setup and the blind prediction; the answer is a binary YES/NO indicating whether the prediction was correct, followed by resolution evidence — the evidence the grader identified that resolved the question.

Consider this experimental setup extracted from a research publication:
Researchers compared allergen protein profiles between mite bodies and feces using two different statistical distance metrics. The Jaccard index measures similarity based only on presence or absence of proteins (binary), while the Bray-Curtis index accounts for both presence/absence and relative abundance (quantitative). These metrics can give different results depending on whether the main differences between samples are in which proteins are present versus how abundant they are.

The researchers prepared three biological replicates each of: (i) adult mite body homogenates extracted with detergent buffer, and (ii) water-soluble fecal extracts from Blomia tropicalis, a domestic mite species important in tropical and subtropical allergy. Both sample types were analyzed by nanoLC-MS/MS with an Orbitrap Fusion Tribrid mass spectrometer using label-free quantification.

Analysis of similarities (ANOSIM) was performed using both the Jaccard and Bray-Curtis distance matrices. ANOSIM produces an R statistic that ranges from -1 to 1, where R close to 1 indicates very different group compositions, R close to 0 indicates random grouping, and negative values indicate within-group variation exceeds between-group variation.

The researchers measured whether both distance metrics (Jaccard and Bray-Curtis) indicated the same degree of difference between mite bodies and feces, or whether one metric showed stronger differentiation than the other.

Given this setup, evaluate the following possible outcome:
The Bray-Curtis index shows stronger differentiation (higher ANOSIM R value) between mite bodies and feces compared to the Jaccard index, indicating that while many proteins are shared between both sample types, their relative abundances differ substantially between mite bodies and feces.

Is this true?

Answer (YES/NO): YES